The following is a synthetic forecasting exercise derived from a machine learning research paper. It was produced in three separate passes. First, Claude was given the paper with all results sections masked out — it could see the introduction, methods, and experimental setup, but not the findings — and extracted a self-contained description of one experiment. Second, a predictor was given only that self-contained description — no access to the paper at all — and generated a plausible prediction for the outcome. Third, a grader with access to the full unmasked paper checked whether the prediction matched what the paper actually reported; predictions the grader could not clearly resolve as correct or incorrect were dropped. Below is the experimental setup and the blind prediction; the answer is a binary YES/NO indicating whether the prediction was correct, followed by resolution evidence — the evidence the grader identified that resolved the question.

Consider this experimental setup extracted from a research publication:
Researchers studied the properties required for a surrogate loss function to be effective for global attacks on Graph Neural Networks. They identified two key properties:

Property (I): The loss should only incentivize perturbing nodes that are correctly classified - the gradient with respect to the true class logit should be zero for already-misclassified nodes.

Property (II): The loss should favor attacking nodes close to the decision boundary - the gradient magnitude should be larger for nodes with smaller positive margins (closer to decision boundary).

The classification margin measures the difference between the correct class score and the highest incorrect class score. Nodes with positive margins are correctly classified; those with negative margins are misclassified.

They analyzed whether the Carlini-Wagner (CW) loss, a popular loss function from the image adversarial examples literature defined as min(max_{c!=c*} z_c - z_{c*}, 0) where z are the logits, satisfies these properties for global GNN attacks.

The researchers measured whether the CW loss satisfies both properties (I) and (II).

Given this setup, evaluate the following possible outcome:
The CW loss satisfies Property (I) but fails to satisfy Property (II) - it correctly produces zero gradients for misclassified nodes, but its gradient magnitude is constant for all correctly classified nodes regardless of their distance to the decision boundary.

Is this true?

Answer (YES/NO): NO